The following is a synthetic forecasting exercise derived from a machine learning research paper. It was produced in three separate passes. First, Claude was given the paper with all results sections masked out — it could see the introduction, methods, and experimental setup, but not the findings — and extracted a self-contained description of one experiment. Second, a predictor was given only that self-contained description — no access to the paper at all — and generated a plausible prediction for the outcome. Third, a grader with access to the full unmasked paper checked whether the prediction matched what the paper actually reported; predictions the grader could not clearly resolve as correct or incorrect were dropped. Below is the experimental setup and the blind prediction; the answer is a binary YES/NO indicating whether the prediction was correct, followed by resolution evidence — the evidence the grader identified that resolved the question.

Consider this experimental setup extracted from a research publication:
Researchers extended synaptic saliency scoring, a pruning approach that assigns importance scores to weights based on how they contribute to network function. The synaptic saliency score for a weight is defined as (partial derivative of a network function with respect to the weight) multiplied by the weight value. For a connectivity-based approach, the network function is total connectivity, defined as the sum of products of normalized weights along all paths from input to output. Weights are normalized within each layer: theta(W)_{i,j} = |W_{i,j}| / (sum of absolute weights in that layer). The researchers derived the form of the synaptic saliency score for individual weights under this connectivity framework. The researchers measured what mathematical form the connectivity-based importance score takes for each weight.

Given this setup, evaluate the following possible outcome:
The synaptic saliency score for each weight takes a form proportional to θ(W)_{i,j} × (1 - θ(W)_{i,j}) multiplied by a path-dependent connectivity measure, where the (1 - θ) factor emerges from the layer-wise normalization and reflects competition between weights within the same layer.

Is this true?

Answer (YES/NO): NO